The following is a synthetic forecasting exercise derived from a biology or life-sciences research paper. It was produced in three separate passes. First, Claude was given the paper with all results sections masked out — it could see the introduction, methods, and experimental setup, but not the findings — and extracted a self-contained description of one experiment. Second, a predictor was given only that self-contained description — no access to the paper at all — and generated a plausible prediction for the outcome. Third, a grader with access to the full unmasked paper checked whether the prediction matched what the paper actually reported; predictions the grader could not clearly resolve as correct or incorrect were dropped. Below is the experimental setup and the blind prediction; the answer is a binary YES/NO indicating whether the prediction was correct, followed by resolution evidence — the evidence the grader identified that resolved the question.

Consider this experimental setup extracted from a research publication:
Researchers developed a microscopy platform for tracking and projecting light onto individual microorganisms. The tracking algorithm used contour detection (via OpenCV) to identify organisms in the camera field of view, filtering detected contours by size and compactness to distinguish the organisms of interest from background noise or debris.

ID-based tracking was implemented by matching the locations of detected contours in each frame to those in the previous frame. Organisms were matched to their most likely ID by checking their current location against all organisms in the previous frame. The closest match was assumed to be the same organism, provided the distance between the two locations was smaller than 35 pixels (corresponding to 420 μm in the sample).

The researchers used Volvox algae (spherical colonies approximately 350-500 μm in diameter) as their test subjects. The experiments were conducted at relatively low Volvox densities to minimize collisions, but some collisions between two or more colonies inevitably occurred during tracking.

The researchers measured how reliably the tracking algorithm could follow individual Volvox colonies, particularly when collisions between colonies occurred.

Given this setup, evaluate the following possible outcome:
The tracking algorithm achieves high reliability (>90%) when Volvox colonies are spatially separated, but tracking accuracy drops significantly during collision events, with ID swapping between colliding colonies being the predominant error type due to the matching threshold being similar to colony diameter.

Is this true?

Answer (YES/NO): NO